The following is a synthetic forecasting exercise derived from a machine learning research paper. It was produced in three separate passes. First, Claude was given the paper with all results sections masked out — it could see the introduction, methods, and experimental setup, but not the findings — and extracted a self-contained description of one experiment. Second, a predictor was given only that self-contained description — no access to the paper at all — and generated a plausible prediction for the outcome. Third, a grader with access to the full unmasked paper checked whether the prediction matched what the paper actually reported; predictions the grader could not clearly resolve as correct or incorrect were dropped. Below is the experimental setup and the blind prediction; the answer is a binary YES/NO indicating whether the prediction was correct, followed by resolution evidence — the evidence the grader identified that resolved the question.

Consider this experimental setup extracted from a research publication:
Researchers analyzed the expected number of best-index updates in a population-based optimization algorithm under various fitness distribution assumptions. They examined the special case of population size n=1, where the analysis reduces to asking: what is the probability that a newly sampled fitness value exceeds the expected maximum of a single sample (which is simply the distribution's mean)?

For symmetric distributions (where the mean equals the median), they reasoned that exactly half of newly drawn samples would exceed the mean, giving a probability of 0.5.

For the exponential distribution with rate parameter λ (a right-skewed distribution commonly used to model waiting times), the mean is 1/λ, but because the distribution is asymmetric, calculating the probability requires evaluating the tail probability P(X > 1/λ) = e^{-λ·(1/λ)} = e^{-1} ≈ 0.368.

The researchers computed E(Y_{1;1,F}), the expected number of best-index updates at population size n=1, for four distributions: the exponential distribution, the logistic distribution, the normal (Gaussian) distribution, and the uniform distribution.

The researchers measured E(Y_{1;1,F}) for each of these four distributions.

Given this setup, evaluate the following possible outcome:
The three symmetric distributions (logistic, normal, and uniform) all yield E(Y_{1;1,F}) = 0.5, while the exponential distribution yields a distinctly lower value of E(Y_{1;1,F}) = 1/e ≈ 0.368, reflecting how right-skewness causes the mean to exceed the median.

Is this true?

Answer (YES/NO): YES